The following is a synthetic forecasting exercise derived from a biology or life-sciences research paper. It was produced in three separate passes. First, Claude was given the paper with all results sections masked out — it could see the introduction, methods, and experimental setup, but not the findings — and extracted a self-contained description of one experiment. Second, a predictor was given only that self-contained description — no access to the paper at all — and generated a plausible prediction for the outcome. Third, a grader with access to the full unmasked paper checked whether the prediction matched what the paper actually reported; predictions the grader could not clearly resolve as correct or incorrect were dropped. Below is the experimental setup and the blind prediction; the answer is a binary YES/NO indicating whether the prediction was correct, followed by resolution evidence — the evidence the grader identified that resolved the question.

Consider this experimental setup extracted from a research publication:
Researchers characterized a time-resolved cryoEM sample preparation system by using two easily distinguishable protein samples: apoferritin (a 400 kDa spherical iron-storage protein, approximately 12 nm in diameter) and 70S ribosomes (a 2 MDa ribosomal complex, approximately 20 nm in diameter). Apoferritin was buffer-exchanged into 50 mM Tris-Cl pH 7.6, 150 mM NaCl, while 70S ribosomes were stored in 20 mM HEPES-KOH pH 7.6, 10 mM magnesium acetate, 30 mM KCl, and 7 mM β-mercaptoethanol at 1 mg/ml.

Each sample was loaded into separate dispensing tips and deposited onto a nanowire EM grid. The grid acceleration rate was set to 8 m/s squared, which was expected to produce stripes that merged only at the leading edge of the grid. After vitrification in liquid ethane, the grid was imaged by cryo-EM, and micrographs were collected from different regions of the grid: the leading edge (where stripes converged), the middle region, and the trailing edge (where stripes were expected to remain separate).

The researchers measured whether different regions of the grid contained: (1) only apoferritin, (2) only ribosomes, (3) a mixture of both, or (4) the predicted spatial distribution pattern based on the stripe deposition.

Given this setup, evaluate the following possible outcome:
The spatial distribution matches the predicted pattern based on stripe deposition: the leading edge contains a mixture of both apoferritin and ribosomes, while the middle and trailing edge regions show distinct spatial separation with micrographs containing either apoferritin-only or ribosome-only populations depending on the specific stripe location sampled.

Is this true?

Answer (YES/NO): YES